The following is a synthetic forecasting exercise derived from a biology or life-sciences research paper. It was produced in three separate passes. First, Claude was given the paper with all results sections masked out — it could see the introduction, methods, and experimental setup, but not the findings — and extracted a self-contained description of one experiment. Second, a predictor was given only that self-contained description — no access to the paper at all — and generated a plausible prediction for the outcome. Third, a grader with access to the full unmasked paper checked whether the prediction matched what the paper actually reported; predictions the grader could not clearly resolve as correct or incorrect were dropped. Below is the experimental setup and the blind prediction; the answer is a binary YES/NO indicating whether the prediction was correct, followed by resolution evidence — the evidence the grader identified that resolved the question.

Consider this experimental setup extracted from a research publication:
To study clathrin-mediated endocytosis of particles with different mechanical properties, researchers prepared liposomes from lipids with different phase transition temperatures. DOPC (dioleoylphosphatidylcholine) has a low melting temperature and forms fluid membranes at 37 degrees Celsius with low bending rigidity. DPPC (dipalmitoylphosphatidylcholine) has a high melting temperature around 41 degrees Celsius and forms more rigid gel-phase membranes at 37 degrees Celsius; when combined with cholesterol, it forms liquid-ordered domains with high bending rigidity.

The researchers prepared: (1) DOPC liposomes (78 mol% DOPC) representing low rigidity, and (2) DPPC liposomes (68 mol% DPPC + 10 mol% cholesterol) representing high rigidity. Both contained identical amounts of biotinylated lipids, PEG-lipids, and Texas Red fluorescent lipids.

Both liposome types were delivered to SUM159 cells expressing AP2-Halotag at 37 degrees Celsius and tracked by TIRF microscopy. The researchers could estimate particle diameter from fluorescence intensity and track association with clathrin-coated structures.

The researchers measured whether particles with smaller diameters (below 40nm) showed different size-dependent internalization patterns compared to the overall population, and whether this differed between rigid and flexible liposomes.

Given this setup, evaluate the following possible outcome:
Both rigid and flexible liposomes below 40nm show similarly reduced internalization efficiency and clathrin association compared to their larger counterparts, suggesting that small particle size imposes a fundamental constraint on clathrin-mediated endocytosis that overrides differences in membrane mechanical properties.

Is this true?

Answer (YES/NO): NO